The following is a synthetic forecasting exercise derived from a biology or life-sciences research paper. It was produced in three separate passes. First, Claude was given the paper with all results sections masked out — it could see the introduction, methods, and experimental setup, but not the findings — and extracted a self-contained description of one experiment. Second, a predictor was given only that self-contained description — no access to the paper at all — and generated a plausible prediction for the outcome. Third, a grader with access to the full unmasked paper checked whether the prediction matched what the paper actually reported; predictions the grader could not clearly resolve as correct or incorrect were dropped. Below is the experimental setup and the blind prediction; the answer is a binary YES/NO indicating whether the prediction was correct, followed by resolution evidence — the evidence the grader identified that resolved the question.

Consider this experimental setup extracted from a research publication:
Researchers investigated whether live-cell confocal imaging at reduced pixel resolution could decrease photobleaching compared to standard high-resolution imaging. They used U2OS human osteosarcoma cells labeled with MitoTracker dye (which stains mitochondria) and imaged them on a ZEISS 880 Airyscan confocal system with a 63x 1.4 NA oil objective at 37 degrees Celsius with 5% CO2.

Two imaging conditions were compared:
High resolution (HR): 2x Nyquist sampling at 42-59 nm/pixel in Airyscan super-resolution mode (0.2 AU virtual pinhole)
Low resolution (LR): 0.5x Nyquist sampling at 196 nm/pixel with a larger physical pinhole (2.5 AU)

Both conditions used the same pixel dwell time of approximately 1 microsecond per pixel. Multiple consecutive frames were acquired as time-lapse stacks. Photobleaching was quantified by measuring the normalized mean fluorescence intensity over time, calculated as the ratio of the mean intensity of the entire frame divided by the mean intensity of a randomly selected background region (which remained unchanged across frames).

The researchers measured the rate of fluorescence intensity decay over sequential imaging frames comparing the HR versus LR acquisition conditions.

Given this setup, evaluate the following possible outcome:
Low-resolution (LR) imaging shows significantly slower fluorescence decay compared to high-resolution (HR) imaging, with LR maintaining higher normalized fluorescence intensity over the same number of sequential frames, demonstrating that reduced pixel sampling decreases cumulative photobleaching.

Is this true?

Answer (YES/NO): YES